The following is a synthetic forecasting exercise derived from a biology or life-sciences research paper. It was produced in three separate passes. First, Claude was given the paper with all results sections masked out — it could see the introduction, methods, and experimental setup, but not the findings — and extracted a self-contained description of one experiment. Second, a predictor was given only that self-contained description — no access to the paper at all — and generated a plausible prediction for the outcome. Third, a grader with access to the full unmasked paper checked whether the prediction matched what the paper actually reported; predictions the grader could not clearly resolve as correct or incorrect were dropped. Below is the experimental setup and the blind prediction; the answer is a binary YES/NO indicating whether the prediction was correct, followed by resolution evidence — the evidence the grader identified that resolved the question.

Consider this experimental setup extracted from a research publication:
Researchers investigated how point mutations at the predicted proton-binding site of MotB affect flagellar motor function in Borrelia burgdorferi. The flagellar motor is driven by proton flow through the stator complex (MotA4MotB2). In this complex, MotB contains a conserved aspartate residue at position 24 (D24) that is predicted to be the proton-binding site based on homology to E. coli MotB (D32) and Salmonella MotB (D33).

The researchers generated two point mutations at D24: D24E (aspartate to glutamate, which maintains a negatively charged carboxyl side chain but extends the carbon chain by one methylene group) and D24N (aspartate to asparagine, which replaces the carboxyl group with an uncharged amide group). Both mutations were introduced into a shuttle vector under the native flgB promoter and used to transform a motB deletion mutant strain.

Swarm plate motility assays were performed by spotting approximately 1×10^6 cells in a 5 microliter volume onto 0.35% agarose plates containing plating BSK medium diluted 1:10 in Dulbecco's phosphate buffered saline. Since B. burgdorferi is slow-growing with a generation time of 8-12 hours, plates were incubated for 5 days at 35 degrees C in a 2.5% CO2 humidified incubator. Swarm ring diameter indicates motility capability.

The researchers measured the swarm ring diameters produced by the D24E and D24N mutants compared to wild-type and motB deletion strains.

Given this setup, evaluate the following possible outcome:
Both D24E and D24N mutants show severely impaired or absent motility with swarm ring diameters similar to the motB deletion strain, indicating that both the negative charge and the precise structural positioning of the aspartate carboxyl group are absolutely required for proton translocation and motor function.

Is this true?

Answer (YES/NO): NO